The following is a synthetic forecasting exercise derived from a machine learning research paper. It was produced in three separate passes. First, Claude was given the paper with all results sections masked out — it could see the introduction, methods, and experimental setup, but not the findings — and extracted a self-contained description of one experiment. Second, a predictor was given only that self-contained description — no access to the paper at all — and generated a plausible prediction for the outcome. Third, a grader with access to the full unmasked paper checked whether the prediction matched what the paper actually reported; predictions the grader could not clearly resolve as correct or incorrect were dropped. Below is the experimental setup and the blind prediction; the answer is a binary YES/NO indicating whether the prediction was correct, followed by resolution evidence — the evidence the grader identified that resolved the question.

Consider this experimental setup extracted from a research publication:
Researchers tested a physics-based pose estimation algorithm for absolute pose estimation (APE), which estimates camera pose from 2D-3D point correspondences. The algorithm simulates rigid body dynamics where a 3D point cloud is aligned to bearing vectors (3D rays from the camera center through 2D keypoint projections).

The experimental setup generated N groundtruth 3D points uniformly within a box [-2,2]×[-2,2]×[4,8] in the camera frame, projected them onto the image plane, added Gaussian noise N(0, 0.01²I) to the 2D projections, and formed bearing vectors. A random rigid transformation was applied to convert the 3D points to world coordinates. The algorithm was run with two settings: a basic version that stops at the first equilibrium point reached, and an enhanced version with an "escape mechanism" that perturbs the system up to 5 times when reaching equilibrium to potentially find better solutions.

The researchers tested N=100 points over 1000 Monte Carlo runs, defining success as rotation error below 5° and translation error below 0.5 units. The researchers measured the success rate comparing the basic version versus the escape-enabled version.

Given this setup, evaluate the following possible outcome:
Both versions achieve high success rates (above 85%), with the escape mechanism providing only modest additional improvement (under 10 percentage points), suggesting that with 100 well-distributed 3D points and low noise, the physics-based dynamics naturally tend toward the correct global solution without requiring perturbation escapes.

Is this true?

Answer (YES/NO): YES